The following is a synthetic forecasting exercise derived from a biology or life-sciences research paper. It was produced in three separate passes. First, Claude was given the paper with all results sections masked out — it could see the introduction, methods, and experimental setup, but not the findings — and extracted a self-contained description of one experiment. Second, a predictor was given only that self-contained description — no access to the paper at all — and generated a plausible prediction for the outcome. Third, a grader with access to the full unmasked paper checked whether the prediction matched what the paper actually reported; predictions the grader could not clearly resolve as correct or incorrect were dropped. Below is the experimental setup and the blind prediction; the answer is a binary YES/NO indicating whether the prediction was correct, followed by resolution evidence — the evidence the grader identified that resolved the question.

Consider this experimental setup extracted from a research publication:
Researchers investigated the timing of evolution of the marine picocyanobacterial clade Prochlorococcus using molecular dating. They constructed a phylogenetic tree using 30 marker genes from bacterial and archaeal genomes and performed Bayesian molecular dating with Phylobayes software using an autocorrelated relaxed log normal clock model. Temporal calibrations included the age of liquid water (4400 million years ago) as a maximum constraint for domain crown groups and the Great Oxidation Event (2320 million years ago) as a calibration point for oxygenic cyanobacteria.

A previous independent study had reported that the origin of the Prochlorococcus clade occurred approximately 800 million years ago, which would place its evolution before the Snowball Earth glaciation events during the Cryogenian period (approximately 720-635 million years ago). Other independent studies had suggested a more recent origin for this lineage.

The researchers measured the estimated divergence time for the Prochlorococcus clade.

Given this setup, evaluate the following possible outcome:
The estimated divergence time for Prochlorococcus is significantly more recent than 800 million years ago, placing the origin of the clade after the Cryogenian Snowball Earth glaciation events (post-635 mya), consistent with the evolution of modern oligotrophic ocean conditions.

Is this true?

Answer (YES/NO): YES